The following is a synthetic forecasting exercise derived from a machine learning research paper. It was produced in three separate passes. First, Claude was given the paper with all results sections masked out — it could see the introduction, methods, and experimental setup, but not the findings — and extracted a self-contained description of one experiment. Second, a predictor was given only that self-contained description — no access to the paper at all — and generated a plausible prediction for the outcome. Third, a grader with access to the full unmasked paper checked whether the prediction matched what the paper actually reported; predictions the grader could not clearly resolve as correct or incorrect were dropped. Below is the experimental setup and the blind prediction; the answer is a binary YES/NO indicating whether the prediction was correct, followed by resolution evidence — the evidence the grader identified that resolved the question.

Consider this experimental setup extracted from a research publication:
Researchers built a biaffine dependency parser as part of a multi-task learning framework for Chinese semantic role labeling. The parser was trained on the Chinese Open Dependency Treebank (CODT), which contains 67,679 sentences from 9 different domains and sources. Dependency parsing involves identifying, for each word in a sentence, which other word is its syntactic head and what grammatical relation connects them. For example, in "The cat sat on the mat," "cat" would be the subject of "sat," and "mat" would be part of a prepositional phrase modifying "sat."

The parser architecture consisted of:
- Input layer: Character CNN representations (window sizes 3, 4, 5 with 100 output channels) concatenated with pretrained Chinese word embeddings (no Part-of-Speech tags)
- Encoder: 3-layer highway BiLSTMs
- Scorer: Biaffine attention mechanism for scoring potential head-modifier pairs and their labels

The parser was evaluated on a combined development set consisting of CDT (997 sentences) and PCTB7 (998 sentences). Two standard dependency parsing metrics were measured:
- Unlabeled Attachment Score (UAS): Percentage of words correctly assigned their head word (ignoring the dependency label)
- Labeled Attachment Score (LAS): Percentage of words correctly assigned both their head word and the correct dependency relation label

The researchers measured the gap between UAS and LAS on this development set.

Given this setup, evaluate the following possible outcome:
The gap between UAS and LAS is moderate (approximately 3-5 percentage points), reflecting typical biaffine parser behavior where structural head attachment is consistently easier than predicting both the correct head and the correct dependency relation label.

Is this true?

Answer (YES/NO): YES